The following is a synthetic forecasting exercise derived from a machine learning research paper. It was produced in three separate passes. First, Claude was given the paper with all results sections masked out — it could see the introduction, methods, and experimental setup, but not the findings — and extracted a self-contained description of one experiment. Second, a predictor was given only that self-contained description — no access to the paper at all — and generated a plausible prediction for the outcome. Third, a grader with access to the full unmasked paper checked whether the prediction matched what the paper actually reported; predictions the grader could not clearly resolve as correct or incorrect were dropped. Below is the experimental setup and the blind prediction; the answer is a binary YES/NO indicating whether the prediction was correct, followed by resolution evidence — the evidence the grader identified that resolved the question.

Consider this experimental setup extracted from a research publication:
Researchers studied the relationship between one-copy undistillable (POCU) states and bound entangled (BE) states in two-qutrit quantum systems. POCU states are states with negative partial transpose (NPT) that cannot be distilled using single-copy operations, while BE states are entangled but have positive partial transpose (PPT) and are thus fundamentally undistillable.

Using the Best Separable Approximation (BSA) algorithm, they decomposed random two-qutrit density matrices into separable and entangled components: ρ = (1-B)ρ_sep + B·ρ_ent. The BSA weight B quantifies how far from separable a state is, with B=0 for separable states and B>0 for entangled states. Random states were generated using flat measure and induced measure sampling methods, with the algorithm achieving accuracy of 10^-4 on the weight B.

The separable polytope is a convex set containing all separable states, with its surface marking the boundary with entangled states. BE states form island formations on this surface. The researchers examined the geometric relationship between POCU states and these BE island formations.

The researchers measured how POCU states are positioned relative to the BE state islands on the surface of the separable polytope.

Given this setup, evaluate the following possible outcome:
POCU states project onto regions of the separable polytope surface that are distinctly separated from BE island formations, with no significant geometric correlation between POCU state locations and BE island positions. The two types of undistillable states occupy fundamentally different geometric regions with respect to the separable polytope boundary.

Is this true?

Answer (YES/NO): NO